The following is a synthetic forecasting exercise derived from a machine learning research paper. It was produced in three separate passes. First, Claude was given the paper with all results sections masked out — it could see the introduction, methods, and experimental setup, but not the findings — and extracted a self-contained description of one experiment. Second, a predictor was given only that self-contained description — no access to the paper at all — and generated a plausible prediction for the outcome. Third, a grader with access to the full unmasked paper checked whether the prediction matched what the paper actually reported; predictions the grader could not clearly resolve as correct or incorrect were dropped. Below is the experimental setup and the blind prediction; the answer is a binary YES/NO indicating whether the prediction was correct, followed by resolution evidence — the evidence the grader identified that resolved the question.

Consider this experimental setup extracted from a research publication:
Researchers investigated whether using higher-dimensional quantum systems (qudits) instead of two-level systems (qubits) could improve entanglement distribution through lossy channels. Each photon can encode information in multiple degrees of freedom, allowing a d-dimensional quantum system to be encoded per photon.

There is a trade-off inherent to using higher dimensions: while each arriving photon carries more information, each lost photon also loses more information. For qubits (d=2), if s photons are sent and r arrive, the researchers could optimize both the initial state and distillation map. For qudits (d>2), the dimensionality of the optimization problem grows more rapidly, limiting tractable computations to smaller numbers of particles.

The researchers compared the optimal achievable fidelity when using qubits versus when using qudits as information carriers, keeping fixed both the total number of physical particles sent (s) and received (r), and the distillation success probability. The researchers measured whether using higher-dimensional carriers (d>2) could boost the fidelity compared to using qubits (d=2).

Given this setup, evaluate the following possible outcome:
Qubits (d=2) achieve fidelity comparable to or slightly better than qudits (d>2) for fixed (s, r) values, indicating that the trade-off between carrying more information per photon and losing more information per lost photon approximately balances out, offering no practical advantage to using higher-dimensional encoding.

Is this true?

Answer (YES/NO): NO